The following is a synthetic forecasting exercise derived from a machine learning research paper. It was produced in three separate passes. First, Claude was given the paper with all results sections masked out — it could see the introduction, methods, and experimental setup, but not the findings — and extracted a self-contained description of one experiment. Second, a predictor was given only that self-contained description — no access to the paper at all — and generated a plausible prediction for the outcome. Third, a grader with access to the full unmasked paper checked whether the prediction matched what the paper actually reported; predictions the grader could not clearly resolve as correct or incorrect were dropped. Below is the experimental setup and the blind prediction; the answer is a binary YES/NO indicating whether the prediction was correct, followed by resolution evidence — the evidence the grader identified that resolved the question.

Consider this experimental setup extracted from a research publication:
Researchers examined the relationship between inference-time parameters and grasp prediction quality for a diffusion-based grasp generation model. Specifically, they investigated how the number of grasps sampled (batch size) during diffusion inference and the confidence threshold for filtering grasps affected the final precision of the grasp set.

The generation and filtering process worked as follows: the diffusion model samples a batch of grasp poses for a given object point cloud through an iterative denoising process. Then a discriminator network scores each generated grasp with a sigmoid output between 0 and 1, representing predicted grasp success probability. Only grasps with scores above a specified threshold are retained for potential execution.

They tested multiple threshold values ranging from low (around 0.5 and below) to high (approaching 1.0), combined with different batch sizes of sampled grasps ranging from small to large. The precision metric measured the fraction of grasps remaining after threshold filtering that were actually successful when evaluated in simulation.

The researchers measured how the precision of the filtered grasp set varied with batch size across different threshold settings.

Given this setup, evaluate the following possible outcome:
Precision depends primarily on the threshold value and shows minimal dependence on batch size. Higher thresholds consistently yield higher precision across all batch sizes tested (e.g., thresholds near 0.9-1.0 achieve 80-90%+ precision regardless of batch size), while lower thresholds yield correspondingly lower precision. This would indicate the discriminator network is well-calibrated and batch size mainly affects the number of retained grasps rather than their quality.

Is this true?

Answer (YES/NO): NO